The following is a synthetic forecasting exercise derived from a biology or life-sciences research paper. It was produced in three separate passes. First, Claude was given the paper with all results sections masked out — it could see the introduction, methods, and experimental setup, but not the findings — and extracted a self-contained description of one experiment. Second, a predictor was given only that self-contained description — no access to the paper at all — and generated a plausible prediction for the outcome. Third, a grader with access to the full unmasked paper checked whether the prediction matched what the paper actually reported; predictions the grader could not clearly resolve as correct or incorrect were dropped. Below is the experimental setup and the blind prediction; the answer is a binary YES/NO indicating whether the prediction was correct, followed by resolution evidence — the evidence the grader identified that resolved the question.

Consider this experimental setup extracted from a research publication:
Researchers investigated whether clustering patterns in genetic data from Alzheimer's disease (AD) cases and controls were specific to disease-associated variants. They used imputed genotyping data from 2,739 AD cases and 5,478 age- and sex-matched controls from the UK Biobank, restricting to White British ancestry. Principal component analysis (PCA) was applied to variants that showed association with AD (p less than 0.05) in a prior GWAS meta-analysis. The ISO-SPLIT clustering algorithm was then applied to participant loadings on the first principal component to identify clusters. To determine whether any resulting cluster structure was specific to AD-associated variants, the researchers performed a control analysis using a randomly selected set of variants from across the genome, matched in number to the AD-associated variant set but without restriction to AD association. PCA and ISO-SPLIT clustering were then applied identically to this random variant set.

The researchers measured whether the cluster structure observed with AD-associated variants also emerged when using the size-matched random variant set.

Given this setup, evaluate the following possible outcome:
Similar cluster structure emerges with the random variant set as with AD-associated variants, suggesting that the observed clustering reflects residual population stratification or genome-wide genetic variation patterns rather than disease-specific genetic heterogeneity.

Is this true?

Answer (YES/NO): NO